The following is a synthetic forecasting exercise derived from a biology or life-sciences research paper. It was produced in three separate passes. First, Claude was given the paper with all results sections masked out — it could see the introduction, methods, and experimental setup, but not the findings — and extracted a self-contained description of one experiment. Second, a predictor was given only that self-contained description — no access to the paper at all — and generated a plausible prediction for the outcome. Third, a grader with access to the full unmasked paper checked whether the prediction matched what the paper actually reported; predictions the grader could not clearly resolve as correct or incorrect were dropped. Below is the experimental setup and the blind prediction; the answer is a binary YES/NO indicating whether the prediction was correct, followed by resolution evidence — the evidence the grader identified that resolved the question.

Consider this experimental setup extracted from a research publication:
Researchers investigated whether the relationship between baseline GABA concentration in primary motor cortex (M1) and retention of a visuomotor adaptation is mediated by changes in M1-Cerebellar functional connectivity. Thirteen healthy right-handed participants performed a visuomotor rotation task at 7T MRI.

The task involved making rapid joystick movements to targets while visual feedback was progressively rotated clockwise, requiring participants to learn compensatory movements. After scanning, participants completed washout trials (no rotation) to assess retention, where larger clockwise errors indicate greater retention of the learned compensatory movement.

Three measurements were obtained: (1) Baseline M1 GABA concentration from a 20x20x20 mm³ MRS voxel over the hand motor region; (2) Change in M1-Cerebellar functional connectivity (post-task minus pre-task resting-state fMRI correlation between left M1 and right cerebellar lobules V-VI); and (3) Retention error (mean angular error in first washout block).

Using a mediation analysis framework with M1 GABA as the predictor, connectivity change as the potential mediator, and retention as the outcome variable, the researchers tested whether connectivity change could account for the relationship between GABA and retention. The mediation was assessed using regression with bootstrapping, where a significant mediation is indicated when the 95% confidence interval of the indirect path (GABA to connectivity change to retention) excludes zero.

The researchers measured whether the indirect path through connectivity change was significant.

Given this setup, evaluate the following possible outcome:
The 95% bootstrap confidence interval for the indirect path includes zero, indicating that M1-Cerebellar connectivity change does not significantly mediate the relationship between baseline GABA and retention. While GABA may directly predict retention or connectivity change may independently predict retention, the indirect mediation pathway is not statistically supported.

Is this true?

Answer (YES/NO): NO